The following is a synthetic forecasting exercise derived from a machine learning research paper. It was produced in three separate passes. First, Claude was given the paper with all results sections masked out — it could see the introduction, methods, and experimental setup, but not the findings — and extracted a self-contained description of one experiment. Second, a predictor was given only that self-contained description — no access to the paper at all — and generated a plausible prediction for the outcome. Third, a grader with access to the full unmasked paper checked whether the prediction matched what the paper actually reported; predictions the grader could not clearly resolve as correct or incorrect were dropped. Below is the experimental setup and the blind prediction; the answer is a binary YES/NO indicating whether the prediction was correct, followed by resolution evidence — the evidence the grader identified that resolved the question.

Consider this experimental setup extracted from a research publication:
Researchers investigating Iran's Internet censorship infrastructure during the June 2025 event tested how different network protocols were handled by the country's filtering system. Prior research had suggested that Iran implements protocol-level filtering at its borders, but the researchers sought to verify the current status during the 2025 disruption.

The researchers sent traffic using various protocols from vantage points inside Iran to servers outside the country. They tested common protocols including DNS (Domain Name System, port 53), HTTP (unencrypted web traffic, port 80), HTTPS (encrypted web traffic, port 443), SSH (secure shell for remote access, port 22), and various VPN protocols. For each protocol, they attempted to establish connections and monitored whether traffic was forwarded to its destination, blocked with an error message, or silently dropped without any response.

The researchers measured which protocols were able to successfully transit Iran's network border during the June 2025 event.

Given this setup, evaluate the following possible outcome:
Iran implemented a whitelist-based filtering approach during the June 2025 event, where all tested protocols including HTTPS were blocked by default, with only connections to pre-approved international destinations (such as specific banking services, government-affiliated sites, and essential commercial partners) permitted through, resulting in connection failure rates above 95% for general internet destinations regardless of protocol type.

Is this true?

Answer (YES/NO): NO